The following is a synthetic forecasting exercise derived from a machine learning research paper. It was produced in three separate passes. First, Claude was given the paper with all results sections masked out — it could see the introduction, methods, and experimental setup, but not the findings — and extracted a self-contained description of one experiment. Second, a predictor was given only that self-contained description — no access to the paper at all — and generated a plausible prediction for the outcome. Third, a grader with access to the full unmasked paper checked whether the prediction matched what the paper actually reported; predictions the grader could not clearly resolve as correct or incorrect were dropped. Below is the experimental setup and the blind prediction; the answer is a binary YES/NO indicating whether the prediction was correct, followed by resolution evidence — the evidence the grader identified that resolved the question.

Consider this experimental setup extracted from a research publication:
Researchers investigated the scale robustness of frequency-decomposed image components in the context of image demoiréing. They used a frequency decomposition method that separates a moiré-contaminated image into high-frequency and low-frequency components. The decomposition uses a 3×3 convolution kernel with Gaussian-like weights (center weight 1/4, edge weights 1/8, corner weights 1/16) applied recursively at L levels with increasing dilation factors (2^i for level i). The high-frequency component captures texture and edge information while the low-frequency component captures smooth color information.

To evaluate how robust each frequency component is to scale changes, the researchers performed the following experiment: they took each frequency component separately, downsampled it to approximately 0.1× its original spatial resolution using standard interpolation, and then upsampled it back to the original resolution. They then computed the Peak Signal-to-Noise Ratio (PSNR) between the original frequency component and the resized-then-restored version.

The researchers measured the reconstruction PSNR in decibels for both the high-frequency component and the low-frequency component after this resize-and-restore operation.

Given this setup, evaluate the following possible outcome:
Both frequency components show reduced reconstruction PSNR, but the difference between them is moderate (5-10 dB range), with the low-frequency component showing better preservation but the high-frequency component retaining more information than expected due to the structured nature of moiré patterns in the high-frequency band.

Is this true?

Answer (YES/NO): NO